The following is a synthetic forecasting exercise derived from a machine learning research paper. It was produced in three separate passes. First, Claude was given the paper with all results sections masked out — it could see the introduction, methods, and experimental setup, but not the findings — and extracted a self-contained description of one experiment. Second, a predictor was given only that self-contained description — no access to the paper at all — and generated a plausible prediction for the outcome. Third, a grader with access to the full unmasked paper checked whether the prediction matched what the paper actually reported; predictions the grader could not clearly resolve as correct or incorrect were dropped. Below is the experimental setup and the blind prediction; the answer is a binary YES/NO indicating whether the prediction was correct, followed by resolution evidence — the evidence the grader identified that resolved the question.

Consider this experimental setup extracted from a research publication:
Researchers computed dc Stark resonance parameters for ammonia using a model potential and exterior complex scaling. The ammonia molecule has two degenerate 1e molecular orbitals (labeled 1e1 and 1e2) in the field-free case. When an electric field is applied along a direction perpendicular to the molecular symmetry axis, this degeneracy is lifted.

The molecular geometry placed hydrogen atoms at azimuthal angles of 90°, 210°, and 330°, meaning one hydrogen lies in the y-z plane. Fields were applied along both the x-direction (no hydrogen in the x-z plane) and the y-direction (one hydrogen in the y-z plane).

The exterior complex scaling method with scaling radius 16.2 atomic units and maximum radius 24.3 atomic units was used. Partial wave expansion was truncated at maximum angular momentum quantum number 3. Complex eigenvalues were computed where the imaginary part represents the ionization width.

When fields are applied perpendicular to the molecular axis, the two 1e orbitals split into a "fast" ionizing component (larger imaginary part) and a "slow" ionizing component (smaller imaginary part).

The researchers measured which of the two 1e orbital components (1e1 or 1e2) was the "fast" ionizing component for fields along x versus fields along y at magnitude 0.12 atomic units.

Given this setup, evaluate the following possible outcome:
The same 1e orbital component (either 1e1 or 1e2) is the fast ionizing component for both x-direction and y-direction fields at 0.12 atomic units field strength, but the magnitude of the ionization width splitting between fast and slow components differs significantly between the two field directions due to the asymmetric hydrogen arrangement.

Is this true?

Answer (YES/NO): NO